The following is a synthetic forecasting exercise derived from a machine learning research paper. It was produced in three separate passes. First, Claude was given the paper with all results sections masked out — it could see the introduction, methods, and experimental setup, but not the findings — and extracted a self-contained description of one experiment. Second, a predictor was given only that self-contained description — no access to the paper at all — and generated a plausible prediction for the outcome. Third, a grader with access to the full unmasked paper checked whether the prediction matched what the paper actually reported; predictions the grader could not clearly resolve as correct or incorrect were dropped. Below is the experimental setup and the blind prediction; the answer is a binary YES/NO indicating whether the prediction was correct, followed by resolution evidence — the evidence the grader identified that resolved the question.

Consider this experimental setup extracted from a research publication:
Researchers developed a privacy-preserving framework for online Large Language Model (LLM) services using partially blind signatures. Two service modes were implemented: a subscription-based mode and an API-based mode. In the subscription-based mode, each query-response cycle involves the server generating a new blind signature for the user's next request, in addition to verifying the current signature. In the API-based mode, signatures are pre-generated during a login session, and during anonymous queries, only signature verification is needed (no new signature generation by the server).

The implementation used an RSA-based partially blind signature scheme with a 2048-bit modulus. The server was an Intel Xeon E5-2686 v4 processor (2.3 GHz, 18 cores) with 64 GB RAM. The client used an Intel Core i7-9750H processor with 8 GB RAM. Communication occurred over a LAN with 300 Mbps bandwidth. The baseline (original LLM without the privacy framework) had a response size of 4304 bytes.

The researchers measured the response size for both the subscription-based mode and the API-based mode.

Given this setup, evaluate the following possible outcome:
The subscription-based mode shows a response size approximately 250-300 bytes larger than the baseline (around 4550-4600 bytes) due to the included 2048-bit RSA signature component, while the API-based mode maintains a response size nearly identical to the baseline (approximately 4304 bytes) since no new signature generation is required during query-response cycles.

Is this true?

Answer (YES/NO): NO